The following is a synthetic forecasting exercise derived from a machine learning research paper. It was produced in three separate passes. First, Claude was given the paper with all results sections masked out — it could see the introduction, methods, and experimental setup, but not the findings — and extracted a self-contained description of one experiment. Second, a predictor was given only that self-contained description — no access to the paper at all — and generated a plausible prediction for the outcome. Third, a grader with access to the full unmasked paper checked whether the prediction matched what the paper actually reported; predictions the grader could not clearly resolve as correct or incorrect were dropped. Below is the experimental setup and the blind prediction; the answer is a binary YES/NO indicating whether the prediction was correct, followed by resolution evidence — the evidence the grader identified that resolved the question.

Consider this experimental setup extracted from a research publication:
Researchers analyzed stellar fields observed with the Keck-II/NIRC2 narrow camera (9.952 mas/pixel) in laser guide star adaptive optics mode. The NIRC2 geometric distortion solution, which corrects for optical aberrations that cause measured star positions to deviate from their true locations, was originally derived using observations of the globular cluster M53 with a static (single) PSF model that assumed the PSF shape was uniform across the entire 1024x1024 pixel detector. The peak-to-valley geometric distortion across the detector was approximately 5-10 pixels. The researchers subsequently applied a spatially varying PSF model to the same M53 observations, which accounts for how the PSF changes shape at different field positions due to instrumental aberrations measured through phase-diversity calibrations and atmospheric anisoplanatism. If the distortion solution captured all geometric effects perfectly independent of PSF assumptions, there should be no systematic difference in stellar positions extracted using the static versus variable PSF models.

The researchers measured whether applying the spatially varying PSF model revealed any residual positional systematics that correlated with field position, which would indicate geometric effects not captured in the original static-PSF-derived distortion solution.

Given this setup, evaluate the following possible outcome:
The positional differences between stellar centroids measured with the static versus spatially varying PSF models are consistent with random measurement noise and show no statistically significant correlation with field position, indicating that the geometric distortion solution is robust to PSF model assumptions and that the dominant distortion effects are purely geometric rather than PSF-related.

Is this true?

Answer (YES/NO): NO